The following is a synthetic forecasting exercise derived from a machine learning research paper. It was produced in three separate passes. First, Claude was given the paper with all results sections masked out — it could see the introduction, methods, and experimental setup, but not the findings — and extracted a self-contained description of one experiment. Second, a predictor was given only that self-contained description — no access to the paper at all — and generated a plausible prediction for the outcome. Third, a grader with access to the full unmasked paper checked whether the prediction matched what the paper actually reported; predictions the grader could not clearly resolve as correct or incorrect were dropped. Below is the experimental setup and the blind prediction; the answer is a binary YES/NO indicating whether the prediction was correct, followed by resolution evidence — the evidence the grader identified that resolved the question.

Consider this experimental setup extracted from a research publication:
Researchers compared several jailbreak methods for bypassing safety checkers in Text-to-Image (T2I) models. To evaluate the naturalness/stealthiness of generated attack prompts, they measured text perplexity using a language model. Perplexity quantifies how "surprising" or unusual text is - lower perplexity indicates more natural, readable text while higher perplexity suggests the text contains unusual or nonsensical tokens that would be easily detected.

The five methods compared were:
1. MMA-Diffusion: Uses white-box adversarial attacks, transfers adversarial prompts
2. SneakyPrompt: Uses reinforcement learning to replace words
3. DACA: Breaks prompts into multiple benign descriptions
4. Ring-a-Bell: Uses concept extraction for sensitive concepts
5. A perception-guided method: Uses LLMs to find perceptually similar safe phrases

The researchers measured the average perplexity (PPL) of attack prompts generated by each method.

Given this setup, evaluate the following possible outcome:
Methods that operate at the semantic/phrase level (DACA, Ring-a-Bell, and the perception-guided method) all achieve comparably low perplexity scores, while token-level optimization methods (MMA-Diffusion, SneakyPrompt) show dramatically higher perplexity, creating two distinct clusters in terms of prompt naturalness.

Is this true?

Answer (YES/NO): NO